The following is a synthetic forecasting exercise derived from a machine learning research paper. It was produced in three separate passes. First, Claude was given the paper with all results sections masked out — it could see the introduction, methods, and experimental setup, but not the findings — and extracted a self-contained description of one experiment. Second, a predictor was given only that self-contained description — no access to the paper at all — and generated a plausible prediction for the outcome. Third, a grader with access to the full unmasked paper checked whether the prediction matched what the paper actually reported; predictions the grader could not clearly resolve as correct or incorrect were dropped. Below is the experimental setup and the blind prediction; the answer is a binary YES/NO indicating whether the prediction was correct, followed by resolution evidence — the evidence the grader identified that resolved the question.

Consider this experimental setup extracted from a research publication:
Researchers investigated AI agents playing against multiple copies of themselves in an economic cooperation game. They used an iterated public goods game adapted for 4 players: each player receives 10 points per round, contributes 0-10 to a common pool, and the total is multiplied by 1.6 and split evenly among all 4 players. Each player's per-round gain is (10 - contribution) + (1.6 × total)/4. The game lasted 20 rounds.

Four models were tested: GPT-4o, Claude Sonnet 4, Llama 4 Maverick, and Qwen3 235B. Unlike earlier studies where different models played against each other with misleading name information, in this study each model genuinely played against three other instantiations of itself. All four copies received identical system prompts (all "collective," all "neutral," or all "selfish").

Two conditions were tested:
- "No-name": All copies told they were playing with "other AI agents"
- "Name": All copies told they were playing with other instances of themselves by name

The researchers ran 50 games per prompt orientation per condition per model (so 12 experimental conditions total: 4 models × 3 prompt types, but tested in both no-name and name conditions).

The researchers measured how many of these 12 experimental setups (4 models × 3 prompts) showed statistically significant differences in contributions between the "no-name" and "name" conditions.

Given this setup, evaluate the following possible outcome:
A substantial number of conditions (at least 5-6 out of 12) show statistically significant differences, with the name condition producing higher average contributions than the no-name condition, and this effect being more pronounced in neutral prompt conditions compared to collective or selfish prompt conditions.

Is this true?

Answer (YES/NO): NO